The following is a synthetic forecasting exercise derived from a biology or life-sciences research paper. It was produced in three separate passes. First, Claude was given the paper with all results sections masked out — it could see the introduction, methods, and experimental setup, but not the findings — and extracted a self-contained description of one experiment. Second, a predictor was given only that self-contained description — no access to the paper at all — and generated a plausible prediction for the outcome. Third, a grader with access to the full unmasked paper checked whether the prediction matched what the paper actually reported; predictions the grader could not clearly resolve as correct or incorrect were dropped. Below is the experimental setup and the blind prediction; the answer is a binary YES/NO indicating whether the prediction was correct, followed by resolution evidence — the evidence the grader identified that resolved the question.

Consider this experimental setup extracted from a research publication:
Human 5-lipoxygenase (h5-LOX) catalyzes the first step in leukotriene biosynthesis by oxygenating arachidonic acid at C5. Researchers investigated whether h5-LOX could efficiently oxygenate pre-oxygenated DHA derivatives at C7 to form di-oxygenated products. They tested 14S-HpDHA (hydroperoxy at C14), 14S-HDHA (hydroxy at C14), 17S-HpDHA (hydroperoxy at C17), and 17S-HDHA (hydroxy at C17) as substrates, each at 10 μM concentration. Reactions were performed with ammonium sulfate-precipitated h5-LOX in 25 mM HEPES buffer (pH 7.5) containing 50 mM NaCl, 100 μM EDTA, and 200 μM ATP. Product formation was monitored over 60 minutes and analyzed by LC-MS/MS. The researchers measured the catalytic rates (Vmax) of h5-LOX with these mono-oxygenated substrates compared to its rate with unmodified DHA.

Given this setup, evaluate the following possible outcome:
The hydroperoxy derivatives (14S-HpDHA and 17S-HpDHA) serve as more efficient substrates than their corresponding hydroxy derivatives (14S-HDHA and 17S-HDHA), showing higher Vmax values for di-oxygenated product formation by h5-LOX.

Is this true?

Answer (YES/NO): YES